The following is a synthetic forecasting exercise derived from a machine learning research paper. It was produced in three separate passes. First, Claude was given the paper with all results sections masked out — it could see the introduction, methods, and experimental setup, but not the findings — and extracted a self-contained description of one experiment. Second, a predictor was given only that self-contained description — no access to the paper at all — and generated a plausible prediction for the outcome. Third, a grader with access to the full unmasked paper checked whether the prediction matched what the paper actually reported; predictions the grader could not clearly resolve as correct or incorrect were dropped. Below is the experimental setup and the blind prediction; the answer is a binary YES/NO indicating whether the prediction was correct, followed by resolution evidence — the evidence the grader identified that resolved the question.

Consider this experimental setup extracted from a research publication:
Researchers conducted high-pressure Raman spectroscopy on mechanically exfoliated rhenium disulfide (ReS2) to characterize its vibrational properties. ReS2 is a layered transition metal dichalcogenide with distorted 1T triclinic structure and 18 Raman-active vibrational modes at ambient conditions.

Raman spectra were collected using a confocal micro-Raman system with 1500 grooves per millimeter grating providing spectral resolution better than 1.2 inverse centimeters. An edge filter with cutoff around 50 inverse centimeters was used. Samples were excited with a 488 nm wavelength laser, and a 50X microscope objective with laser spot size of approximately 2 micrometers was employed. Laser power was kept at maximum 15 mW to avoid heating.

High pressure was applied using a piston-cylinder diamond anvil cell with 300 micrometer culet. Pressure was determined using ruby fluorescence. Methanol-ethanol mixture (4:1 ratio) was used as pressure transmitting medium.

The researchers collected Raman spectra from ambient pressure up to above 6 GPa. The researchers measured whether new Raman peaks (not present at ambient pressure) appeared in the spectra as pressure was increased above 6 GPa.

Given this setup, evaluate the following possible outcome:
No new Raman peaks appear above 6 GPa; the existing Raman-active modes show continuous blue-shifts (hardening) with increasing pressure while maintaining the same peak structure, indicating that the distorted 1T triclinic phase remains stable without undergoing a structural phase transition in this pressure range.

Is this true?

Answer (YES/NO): NO